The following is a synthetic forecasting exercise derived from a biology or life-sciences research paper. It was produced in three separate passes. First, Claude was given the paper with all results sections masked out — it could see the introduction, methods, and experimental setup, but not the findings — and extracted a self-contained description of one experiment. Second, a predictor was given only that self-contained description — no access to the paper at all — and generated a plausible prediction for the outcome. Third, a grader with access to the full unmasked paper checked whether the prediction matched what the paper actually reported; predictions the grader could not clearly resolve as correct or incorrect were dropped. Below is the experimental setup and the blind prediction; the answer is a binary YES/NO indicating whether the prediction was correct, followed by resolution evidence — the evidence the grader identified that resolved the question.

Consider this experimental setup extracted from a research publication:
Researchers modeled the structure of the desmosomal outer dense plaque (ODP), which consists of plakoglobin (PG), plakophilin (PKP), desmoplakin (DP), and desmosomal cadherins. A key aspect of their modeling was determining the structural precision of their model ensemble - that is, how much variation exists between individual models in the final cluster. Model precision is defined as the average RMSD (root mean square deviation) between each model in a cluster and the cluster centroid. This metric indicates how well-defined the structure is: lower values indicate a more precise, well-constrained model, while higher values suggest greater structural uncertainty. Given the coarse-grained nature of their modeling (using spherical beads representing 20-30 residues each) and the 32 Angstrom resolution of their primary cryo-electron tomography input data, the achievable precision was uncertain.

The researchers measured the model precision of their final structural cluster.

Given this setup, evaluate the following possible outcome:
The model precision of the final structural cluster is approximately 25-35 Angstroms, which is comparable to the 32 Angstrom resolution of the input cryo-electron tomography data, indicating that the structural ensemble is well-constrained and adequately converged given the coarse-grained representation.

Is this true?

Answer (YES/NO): NO